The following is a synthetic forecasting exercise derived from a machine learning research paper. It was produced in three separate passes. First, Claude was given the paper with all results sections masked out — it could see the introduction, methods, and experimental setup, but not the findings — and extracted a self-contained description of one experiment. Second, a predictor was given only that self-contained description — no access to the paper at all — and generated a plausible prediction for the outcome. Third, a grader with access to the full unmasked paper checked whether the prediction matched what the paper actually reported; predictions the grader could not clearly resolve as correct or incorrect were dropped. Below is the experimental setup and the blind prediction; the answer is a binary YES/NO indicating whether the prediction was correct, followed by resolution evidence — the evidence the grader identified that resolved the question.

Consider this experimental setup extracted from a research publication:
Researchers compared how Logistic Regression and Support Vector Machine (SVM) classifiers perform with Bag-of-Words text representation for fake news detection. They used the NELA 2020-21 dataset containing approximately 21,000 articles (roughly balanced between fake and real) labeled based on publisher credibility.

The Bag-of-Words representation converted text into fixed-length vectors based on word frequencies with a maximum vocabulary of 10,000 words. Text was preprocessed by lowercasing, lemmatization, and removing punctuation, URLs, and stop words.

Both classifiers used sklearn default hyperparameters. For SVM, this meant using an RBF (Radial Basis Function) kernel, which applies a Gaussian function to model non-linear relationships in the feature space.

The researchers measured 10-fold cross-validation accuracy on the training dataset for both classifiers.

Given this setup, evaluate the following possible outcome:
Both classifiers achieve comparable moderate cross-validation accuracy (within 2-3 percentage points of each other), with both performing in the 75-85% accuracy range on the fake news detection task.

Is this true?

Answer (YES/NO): NO